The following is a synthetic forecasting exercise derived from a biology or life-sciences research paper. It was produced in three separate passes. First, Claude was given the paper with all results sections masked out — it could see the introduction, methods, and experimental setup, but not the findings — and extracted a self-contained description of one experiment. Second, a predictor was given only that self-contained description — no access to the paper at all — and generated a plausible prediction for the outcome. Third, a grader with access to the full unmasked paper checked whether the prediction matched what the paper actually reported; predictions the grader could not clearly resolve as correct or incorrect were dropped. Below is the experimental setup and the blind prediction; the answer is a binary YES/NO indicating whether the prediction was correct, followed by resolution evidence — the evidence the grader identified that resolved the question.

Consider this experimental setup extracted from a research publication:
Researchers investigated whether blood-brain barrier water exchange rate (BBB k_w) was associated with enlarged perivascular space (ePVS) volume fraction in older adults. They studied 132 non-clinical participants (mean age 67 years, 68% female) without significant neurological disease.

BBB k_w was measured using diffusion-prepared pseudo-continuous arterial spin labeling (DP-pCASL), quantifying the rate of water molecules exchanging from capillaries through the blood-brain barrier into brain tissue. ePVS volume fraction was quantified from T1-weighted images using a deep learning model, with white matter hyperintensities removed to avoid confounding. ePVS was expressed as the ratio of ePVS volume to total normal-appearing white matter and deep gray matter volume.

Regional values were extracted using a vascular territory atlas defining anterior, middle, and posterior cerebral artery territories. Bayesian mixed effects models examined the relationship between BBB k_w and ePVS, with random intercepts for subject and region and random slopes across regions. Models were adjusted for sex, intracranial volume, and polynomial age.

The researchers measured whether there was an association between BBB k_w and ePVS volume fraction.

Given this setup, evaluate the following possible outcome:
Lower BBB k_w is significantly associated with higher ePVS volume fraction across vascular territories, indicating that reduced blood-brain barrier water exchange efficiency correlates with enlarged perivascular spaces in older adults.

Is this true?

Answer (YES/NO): NO